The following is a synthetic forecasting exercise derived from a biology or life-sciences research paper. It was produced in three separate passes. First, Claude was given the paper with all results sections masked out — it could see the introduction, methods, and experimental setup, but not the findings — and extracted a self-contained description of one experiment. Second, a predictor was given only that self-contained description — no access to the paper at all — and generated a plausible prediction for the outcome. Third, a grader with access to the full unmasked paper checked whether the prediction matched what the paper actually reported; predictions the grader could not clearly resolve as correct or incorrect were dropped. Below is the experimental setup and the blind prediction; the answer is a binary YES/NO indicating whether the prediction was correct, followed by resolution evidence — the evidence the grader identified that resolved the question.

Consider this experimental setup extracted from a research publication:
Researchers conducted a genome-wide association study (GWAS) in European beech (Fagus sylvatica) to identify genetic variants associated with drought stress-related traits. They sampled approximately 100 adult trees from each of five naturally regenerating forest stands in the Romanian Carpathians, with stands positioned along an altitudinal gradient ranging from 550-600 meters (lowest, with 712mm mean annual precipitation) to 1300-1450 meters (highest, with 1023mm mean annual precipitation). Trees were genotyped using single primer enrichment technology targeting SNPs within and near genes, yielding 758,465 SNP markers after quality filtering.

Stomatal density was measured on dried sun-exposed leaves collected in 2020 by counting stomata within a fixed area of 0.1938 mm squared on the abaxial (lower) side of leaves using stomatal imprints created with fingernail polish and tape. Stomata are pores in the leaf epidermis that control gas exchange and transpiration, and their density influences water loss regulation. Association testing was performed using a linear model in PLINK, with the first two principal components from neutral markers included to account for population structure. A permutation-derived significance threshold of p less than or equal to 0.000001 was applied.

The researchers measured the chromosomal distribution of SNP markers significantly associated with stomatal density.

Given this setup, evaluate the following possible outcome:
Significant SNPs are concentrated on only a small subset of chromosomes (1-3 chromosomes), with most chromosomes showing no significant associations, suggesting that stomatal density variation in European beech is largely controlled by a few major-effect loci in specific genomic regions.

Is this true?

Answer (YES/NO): NO